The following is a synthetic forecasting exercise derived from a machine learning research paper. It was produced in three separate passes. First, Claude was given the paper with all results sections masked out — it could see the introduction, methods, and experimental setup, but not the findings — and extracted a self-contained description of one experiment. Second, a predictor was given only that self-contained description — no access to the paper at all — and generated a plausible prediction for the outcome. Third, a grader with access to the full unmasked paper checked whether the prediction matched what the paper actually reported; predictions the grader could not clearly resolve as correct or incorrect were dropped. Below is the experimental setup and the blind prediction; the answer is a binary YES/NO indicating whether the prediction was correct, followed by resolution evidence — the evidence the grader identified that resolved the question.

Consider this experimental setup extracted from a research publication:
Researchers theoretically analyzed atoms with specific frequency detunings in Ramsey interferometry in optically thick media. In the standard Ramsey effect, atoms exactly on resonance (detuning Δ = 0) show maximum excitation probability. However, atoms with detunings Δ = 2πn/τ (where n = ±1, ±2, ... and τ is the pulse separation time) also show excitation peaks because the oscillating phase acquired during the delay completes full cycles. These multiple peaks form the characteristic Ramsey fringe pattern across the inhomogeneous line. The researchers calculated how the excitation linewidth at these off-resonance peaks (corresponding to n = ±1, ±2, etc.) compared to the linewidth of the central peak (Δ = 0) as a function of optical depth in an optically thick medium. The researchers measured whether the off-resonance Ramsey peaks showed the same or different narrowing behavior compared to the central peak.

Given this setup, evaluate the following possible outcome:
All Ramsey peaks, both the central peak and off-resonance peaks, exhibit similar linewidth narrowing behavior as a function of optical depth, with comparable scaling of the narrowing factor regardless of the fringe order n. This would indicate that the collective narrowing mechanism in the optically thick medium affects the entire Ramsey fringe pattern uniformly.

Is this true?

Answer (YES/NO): YES